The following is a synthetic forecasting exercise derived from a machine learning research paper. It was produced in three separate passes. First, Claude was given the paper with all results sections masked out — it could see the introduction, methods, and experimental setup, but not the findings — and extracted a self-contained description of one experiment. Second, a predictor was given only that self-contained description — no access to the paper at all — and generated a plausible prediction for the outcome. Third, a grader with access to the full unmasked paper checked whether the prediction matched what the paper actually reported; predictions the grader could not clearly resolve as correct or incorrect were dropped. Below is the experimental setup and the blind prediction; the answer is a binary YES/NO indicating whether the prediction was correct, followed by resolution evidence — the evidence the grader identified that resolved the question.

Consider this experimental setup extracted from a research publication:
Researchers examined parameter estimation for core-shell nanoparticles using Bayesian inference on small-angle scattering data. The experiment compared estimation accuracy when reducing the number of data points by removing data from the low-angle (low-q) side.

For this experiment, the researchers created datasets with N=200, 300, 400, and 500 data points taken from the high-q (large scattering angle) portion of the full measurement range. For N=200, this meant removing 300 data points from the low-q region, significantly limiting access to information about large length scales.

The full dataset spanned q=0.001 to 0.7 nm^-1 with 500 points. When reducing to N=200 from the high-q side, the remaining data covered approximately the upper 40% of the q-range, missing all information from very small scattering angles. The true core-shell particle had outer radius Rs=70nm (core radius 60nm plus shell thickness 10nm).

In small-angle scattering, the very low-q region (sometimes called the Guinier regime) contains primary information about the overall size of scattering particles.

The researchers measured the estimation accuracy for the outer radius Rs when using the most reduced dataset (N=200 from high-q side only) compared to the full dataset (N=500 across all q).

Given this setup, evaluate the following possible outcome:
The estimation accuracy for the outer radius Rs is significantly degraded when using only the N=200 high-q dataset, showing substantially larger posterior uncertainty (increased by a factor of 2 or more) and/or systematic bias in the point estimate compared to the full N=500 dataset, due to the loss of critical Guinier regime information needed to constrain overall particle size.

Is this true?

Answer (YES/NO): YES